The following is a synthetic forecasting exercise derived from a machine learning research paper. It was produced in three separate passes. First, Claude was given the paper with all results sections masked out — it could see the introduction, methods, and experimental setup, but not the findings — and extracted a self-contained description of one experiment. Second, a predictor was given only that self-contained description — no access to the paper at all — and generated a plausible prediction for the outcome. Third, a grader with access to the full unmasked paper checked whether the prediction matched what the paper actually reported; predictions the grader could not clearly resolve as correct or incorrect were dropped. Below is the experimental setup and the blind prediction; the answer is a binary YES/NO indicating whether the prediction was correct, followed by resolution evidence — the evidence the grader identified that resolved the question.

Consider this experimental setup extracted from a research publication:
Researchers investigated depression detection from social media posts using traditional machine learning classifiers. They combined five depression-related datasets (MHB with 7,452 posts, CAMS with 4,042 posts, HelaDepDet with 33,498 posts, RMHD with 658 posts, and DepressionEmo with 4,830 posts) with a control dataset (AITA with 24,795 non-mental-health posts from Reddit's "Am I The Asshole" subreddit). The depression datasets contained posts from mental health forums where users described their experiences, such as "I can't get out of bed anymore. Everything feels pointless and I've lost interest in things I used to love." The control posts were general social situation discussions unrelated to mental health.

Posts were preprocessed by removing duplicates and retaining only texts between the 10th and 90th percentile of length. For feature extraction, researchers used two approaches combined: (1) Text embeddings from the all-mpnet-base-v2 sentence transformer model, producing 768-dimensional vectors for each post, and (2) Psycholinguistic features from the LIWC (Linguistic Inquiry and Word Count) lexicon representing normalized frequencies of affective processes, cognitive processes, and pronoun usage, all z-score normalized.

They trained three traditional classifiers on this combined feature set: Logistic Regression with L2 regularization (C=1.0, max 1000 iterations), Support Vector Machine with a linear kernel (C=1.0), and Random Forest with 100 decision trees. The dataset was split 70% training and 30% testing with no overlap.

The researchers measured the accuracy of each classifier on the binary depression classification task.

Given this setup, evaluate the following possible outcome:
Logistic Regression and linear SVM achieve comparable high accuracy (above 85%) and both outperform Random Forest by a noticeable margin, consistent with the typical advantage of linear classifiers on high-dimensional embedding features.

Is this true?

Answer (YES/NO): NO